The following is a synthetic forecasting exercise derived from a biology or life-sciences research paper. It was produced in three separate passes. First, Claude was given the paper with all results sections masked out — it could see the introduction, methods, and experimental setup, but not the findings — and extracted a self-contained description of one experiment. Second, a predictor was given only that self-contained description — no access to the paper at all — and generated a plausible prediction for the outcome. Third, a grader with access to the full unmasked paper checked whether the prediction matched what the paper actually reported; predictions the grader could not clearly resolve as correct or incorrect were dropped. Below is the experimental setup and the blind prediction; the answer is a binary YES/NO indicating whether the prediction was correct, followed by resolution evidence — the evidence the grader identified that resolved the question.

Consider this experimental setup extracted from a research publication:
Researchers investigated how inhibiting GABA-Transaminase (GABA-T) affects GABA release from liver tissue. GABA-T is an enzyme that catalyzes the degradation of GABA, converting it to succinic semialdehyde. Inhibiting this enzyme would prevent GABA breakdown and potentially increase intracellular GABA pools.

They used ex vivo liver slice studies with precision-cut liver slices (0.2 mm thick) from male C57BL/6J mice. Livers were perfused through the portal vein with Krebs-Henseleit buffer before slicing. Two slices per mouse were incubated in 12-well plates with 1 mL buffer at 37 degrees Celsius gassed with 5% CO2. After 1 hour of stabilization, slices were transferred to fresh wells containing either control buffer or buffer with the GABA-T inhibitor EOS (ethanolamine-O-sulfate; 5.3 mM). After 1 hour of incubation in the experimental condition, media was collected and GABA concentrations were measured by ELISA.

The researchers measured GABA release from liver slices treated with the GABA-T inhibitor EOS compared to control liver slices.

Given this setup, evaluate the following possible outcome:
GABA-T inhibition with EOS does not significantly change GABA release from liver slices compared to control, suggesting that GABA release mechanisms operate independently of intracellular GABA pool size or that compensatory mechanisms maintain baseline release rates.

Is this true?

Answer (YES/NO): NO